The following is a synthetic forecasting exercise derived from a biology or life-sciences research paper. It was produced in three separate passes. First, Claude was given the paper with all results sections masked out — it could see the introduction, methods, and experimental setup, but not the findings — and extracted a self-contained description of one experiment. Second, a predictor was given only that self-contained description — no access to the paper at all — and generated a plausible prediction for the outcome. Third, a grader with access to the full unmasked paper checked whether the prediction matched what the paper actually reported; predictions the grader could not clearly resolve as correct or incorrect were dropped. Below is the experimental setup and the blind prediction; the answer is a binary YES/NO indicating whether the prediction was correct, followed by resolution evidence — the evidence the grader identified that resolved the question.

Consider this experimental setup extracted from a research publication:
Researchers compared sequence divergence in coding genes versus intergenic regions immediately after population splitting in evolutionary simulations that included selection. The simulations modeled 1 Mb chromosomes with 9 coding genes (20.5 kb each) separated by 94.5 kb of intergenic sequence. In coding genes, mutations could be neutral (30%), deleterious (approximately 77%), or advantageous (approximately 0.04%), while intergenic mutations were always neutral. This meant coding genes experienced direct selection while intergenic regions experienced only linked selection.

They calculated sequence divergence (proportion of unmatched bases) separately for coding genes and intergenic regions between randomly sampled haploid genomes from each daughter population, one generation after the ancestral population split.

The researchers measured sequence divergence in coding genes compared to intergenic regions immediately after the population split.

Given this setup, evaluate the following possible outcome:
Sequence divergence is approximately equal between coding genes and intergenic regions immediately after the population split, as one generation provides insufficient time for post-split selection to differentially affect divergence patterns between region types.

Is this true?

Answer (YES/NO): NO